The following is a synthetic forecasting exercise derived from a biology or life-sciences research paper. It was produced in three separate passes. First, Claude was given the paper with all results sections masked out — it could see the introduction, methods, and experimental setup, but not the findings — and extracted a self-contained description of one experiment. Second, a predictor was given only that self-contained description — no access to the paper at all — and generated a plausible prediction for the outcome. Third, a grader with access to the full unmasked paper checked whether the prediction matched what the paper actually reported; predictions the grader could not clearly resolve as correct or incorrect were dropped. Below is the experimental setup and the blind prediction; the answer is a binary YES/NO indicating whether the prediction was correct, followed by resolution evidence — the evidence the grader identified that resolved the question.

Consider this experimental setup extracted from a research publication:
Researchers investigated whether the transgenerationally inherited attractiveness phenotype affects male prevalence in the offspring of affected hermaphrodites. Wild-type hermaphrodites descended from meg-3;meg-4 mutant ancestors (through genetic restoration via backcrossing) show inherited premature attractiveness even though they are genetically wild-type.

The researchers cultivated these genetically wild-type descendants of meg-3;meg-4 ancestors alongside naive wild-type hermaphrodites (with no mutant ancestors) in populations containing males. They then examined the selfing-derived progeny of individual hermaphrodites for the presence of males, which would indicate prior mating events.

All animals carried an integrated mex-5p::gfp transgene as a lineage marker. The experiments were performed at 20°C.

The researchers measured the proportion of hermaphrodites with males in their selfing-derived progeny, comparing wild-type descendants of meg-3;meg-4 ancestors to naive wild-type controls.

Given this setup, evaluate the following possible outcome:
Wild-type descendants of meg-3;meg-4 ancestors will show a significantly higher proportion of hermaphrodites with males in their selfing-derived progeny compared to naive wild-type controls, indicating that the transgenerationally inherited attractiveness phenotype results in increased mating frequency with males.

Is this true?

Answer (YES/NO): NO